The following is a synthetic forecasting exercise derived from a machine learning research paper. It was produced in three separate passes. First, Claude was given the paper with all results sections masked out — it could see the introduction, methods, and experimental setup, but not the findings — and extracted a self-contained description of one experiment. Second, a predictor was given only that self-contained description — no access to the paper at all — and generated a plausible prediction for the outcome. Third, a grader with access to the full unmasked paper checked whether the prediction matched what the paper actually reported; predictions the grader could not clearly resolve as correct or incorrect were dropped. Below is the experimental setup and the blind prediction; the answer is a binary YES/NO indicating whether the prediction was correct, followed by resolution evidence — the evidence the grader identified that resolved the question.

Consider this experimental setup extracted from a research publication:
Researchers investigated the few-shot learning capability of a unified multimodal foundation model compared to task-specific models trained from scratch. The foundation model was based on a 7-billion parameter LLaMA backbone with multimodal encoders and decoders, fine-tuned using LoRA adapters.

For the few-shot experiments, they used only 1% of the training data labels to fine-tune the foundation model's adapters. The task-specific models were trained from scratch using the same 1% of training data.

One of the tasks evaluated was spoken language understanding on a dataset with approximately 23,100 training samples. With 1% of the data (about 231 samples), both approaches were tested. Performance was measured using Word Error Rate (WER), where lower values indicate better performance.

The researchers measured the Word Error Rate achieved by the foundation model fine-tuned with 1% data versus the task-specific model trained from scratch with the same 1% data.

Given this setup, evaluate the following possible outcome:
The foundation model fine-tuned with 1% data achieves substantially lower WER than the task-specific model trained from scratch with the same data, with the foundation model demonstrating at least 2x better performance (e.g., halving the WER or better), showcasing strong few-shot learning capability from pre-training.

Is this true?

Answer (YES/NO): YES